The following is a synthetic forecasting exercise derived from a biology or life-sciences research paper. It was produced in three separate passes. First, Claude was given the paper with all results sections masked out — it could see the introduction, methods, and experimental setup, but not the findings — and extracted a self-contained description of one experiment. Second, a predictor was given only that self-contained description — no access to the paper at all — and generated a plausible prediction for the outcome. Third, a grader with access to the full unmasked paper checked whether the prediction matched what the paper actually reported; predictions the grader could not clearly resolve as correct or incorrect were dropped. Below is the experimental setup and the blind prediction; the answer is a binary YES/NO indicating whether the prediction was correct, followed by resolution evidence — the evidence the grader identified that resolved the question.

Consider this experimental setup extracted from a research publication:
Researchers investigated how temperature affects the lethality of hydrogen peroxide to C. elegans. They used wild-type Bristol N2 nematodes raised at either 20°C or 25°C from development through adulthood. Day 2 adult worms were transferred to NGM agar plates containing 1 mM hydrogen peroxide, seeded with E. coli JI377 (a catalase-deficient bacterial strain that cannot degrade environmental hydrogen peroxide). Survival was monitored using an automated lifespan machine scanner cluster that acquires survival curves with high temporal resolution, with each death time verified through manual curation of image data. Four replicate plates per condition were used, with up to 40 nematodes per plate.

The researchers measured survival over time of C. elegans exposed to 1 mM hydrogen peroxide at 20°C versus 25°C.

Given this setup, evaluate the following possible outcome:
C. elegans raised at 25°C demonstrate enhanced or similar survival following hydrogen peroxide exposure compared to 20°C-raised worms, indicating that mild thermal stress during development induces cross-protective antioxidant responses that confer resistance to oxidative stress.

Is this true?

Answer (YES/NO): YES